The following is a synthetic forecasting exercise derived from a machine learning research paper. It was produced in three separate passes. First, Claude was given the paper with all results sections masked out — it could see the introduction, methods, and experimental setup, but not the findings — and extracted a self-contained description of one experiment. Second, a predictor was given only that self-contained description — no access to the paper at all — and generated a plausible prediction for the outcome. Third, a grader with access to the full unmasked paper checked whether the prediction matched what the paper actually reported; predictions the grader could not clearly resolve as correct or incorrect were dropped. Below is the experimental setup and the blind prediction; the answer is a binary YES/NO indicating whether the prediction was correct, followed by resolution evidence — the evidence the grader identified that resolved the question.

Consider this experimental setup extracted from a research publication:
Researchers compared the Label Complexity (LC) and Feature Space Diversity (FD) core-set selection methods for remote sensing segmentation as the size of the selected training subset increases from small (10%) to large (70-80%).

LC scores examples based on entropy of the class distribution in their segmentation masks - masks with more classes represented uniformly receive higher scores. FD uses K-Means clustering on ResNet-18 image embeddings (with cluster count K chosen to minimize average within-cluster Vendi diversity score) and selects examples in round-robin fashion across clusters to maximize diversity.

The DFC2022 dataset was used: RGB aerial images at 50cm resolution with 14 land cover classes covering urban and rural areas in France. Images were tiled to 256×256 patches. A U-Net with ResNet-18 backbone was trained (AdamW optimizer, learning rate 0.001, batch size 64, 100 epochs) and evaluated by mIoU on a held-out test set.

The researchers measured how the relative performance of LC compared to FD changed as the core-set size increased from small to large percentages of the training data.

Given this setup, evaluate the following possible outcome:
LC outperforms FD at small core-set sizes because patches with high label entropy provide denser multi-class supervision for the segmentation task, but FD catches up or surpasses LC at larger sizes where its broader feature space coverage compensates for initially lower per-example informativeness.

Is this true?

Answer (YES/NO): YES